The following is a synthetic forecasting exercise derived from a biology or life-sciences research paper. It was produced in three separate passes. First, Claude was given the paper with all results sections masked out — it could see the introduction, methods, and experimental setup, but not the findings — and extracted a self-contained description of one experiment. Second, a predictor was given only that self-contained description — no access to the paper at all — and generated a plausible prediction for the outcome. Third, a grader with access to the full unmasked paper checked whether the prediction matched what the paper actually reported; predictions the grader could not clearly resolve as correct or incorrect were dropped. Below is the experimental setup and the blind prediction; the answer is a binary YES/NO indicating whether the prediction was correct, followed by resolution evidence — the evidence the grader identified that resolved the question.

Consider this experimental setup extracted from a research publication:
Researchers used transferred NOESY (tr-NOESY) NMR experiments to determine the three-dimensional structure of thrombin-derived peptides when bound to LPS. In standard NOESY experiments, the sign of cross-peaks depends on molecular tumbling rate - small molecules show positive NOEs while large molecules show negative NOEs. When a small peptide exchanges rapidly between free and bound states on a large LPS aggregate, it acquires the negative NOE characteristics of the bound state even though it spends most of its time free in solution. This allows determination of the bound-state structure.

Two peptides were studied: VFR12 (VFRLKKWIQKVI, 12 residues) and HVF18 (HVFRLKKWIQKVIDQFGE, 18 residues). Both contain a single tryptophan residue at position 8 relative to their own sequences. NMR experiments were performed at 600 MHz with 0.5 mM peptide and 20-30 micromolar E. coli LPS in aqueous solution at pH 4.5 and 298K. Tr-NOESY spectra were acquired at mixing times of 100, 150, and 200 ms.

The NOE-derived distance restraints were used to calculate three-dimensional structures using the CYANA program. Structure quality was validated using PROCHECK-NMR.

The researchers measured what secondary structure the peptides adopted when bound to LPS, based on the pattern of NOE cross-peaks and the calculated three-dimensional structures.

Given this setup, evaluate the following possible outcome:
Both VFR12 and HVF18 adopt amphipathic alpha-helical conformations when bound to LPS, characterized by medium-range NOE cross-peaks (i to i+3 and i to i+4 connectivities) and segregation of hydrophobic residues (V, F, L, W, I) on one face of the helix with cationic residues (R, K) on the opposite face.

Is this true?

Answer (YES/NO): NO